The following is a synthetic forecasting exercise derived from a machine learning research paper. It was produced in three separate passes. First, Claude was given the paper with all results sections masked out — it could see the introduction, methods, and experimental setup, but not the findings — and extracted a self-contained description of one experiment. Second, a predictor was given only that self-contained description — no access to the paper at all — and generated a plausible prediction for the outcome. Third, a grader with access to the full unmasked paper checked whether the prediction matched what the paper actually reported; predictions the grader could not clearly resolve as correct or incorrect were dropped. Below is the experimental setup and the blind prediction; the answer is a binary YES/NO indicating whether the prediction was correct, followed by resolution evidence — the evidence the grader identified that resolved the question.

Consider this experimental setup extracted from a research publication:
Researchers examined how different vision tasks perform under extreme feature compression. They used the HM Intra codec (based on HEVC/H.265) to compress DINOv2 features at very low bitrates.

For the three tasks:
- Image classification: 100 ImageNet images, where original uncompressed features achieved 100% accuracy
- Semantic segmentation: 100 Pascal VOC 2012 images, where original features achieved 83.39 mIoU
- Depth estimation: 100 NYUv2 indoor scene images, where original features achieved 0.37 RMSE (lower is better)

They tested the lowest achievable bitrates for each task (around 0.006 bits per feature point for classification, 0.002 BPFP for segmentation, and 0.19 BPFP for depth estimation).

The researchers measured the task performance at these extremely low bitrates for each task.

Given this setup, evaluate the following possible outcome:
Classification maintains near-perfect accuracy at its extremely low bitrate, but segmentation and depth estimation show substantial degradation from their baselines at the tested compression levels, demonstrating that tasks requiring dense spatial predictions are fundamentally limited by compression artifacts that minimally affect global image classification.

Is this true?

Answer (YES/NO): NO